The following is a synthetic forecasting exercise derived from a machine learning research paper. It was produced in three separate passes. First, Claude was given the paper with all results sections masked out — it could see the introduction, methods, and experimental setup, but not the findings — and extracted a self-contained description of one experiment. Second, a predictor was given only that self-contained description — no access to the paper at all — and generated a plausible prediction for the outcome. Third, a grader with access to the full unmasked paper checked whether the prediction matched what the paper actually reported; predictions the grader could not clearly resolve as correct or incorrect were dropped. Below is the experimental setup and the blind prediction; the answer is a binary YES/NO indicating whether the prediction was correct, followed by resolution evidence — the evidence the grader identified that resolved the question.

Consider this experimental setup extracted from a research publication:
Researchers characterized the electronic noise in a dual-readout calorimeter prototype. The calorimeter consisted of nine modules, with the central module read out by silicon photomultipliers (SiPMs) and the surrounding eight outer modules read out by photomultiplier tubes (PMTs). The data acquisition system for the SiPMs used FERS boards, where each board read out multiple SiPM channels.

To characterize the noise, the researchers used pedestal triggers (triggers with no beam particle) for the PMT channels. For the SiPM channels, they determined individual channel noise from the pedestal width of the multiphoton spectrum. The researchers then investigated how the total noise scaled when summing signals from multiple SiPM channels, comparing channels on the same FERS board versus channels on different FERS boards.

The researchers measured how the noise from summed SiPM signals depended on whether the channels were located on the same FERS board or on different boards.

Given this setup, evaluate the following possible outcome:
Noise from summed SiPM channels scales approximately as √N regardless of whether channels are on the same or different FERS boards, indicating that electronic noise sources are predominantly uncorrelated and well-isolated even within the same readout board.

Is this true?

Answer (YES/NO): NO